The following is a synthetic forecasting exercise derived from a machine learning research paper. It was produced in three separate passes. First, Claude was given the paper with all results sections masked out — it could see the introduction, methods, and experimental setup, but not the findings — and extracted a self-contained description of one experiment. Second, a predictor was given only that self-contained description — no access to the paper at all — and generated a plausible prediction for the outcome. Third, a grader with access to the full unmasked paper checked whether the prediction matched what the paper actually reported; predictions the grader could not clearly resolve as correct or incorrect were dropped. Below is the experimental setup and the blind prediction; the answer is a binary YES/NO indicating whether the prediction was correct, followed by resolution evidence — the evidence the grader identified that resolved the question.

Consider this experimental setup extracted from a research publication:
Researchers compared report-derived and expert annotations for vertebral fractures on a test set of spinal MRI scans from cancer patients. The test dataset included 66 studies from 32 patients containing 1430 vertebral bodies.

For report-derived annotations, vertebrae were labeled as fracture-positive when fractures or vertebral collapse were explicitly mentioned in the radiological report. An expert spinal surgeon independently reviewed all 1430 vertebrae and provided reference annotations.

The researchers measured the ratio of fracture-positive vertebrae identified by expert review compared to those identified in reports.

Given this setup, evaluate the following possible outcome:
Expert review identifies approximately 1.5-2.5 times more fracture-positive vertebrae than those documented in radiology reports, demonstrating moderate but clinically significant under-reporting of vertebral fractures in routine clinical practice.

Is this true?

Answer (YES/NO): YES